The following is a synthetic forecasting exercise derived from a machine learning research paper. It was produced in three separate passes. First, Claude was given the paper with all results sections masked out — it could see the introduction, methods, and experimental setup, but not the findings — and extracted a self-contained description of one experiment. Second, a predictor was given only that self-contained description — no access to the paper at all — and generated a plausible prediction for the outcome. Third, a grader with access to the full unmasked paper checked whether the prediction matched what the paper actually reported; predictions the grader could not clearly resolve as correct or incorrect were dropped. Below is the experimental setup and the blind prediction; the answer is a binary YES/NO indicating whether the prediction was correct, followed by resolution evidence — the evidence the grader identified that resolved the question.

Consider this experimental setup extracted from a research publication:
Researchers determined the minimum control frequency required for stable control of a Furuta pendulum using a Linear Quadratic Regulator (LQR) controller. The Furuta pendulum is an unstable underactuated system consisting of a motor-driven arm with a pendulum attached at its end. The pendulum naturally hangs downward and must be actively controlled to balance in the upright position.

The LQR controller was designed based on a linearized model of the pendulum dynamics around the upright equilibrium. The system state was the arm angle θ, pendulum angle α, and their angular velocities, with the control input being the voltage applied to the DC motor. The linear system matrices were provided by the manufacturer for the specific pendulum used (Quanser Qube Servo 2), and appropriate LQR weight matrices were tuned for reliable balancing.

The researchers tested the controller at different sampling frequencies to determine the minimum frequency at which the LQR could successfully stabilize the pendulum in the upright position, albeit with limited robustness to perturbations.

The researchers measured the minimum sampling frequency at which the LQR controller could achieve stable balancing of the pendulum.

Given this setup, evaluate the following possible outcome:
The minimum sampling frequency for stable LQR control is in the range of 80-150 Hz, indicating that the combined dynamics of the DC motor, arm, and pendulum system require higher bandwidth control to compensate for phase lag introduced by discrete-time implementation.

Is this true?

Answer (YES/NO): YES